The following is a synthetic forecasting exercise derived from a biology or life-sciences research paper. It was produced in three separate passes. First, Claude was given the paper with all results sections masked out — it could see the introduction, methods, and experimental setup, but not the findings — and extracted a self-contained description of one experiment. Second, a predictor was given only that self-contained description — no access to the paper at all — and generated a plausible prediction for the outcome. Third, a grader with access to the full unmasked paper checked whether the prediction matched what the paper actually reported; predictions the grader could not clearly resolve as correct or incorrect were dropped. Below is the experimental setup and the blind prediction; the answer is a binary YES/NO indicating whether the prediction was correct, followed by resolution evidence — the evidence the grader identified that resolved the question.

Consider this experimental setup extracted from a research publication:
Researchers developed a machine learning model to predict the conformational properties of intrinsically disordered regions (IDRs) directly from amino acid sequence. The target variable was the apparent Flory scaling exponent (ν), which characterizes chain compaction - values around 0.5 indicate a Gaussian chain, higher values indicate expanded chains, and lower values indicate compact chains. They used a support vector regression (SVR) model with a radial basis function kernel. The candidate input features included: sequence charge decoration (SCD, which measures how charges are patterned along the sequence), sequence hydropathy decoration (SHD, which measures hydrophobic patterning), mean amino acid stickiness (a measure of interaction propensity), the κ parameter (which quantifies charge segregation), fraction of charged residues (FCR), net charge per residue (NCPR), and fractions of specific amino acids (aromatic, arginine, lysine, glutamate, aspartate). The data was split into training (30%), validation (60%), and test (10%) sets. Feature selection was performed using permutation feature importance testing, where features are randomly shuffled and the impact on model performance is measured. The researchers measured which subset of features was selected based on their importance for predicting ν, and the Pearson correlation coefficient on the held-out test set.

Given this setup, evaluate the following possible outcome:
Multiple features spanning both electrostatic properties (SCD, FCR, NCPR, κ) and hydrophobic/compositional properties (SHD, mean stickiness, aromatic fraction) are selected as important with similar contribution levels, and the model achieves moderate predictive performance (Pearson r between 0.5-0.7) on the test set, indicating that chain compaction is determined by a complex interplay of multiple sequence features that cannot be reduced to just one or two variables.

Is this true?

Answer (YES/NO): NO